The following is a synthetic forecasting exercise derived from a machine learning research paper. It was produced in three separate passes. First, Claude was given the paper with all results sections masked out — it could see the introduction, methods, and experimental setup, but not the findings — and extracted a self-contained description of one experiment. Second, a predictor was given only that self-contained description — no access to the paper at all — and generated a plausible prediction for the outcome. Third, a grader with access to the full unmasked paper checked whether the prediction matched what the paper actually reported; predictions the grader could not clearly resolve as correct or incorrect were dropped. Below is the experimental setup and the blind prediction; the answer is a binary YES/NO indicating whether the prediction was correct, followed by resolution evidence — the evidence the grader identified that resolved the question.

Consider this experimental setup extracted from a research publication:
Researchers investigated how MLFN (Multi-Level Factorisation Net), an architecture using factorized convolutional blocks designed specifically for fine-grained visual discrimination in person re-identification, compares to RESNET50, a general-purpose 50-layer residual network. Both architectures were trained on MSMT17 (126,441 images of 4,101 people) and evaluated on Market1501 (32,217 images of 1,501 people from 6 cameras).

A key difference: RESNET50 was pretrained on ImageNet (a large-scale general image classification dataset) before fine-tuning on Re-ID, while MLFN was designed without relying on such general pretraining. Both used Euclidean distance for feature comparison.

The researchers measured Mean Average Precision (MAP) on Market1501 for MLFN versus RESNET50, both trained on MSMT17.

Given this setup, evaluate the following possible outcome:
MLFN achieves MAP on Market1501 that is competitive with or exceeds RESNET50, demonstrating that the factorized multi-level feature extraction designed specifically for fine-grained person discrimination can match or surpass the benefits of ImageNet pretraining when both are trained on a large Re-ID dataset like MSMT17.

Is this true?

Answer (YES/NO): NO